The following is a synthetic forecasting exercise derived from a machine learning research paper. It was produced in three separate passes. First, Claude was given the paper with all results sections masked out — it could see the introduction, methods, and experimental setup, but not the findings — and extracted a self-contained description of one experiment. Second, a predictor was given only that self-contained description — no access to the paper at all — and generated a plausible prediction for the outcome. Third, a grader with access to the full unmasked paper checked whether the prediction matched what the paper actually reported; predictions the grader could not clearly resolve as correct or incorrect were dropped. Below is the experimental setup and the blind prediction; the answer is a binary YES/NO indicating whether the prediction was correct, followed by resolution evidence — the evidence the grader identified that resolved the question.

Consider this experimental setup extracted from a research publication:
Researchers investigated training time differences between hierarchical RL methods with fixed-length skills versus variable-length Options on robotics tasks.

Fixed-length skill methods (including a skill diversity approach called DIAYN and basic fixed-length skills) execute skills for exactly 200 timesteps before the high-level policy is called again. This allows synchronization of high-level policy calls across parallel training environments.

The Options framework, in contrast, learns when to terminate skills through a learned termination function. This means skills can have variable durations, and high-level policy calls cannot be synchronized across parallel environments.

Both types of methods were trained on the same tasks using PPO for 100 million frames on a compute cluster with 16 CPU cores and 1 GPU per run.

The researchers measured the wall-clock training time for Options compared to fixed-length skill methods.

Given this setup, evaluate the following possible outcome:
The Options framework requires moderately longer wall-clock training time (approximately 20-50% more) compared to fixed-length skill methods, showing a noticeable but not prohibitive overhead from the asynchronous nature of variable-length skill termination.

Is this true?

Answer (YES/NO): YES